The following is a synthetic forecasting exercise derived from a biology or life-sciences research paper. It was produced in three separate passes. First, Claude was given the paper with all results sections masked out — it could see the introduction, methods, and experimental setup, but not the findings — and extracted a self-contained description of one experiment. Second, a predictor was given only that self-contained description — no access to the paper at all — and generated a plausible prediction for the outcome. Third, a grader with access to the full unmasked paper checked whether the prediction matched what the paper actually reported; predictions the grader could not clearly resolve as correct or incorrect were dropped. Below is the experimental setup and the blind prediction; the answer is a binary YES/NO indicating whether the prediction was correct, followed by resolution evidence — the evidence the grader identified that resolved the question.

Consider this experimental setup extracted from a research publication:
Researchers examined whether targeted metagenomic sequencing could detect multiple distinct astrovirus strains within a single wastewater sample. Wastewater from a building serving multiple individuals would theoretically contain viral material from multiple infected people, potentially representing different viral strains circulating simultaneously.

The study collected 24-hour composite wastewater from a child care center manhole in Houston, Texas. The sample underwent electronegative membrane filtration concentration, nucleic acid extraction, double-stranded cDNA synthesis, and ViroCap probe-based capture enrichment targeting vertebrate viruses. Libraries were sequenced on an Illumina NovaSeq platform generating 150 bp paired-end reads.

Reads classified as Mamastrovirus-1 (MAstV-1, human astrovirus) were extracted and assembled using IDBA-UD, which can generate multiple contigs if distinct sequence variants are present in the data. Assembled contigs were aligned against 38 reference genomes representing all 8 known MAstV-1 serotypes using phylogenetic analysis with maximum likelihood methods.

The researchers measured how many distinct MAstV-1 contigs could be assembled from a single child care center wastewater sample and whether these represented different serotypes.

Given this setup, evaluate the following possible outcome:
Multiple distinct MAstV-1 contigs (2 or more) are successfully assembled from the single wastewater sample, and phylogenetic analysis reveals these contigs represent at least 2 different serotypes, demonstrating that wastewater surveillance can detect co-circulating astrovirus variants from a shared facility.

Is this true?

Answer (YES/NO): NO